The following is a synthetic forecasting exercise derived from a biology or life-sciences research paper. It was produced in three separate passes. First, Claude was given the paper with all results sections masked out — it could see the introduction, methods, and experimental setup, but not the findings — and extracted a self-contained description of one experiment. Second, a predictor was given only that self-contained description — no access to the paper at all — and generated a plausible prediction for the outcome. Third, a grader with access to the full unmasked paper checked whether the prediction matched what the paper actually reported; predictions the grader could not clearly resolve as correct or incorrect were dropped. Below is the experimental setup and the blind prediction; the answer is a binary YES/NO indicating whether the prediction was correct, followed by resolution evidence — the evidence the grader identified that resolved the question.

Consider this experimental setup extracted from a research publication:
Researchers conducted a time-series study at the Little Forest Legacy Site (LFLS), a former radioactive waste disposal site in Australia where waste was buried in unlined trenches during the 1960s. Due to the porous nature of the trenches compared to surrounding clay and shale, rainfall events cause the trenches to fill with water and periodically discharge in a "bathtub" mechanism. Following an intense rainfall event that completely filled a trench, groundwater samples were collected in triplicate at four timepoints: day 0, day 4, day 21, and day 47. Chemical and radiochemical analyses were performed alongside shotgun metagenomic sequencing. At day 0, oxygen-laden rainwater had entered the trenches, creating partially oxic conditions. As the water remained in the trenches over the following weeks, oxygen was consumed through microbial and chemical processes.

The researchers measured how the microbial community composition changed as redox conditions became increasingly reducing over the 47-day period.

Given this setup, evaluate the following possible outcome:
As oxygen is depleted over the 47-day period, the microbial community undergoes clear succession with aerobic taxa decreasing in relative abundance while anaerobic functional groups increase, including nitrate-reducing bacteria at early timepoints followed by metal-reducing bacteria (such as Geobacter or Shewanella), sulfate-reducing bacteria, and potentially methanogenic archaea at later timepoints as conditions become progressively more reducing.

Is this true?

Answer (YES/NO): NO